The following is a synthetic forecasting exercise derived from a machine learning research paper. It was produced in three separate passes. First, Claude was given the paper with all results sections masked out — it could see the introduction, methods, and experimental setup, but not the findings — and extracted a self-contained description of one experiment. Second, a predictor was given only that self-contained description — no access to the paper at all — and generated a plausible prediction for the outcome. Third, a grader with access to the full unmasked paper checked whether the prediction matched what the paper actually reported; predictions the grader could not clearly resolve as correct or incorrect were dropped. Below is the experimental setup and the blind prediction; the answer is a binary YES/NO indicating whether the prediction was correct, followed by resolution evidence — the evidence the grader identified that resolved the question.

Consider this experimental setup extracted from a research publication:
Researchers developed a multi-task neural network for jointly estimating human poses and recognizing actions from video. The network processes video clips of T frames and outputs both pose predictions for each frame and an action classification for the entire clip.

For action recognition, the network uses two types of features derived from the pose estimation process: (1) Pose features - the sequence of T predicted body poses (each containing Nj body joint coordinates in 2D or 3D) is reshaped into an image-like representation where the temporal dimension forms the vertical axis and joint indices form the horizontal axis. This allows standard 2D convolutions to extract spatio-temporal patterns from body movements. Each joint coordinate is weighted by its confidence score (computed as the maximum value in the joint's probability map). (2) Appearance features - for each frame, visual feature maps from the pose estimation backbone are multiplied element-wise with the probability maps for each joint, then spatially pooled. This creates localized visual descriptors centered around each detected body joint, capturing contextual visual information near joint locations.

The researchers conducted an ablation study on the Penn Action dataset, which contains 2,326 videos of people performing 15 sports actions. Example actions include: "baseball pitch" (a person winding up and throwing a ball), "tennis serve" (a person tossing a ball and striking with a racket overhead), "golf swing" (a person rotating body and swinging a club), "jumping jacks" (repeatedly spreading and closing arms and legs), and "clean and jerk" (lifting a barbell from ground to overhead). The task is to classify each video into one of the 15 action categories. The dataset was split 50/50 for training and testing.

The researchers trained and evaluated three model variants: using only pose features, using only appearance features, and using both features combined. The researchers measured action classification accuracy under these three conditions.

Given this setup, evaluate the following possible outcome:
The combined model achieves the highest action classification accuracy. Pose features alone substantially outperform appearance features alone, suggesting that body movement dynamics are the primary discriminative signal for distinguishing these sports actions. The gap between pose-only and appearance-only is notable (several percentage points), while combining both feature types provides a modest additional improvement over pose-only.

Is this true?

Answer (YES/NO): NO